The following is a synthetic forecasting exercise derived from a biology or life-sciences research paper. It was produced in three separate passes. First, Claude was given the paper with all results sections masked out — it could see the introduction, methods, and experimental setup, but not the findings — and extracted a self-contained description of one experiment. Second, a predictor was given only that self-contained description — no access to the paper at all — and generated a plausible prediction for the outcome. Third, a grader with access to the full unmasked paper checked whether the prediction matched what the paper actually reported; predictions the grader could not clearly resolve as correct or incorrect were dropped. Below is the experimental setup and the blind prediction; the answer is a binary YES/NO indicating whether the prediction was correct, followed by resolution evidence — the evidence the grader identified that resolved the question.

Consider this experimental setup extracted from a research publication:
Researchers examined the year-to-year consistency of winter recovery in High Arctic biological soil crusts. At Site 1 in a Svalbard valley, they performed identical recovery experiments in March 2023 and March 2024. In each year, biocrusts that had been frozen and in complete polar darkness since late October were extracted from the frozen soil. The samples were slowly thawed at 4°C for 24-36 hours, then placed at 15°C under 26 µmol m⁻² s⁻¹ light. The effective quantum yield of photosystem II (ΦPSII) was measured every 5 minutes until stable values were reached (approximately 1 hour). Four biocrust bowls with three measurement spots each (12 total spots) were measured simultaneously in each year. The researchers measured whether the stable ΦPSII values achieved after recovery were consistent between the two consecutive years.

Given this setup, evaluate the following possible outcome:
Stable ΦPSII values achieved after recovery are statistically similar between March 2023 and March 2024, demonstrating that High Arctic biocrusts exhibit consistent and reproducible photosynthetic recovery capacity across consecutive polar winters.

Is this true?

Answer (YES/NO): NO